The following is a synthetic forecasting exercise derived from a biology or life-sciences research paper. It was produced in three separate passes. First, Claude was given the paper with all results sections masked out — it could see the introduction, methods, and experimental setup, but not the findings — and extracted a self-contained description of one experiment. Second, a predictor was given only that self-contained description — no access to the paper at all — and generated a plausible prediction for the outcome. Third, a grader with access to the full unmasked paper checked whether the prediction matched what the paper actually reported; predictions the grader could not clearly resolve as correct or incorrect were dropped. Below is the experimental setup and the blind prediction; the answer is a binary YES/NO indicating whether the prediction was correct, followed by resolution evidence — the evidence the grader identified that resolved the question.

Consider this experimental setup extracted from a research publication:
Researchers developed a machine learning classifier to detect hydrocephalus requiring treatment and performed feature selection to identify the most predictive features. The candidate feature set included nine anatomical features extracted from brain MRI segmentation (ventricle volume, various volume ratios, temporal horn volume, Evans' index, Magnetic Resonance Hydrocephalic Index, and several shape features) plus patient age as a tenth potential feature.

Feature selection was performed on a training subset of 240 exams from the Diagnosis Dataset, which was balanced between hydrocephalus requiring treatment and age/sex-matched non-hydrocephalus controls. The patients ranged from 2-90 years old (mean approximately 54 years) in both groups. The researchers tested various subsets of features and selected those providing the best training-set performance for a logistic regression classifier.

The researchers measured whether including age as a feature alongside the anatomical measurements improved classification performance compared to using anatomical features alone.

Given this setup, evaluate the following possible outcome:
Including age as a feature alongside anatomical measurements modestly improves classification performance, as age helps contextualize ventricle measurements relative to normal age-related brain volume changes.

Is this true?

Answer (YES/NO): NO